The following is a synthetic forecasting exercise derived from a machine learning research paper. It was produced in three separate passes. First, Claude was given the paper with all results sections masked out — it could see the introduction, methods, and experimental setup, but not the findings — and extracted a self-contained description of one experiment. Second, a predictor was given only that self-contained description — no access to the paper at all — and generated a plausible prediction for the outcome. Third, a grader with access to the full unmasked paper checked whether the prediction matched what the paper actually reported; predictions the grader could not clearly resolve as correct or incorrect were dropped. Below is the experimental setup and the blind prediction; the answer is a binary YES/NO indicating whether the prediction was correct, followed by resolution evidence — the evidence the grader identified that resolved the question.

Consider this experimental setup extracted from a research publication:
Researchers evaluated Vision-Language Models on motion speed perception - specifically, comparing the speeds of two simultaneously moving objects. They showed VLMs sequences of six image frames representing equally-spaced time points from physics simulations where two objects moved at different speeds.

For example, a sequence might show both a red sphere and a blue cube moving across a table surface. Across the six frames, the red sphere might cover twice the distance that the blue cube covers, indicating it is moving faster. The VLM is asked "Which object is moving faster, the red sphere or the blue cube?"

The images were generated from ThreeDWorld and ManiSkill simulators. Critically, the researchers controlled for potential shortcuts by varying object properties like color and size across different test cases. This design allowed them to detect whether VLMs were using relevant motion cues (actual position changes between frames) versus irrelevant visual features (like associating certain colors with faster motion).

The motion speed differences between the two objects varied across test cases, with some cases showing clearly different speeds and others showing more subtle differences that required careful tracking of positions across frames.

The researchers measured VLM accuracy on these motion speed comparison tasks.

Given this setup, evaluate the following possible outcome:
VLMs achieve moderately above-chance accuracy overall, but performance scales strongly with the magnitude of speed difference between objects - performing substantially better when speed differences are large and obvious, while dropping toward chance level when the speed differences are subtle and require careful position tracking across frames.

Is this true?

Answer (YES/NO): YES